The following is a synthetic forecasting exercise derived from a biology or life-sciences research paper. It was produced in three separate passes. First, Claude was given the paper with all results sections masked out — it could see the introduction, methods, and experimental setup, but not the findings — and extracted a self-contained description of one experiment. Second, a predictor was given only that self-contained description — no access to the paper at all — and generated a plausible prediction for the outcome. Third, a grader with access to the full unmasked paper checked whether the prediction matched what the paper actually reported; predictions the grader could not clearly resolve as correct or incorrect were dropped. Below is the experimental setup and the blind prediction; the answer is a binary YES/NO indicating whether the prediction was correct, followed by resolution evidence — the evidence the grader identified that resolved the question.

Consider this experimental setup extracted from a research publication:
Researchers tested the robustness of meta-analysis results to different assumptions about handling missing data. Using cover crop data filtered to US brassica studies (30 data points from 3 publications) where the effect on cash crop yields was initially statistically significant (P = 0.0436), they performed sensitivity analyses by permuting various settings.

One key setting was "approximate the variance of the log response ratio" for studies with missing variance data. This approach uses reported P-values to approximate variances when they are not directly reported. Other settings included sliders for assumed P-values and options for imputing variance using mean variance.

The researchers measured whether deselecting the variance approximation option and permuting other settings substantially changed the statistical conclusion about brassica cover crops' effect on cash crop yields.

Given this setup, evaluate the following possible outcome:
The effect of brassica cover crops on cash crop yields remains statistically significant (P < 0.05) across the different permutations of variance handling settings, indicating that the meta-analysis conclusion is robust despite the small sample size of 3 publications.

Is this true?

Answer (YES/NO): YES